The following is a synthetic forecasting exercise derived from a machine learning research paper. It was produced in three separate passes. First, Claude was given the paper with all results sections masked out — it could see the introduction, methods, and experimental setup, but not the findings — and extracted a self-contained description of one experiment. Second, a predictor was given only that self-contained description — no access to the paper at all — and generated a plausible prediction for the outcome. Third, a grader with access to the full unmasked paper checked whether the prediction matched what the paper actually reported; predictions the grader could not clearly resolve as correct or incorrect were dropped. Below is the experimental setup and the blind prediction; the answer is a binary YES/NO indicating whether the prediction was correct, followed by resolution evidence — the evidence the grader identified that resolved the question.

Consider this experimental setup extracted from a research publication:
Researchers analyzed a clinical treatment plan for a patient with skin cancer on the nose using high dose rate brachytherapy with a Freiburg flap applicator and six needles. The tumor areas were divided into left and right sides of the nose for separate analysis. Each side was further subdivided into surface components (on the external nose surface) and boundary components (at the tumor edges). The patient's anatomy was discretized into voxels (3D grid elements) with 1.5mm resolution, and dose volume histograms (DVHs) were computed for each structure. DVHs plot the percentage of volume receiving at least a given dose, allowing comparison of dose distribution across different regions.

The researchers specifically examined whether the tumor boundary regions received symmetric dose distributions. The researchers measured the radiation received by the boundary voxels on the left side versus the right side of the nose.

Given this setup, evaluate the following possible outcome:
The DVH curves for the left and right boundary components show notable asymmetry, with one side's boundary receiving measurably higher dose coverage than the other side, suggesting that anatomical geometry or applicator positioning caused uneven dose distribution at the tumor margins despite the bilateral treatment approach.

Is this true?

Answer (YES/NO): YES